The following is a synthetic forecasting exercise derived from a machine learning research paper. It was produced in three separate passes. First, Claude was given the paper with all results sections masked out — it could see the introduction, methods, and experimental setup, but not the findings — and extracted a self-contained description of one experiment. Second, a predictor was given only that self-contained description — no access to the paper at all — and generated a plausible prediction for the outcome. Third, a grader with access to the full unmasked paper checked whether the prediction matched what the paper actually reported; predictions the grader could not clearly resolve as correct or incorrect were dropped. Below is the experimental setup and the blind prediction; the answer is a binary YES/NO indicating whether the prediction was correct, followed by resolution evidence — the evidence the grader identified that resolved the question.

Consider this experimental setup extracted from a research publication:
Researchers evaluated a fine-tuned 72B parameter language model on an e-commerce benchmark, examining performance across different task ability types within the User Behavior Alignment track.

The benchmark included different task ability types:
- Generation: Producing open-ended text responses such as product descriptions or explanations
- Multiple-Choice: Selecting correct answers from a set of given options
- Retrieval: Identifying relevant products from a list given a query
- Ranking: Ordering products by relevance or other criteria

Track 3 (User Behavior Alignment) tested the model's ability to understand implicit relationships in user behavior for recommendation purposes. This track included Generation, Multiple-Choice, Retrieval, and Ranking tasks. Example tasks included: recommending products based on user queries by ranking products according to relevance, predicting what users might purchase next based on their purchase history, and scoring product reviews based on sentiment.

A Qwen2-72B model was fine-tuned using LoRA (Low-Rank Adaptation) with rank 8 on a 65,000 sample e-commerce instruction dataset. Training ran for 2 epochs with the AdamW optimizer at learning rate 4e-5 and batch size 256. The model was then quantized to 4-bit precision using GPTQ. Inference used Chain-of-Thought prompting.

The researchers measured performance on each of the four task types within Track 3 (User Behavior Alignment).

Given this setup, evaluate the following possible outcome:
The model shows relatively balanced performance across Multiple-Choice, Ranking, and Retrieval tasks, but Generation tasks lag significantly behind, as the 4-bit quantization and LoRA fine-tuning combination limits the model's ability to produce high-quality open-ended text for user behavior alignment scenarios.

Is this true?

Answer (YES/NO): NO